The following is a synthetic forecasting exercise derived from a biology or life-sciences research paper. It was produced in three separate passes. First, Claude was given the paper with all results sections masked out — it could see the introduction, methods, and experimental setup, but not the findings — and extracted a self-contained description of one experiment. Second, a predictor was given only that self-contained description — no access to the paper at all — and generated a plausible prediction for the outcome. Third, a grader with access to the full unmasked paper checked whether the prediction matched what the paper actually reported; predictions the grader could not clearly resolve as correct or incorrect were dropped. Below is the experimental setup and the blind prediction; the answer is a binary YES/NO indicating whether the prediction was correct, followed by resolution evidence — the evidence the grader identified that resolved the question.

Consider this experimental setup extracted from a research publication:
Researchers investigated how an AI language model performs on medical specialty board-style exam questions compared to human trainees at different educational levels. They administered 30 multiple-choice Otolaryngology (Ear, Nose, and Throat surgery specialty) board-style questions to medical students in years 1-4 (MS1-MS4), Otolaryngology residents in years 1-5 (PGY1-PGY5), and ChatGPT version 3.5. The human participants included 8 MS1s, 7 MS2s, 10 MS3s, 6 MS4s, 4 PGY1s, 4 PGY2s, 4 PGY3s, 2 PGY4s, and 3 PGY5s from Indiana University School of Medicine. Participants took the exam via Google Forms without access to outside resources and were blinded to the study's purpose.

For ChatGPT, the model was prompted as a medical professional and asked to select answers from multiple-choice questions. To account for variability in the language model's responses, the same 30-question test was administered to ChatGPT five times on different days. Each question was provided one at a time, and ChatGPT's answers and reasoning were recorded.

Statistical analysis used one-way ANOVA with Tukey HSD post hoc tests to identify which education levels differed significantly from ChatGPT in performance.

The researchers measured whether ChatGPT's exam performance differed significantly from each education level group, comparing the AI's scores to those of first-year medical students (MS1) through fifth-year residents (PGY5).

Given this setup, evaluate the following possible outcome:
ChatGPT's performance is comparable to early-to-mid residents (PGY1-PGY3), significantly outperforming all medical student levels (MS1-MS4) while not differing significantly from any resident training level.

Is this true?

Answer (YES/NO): NO